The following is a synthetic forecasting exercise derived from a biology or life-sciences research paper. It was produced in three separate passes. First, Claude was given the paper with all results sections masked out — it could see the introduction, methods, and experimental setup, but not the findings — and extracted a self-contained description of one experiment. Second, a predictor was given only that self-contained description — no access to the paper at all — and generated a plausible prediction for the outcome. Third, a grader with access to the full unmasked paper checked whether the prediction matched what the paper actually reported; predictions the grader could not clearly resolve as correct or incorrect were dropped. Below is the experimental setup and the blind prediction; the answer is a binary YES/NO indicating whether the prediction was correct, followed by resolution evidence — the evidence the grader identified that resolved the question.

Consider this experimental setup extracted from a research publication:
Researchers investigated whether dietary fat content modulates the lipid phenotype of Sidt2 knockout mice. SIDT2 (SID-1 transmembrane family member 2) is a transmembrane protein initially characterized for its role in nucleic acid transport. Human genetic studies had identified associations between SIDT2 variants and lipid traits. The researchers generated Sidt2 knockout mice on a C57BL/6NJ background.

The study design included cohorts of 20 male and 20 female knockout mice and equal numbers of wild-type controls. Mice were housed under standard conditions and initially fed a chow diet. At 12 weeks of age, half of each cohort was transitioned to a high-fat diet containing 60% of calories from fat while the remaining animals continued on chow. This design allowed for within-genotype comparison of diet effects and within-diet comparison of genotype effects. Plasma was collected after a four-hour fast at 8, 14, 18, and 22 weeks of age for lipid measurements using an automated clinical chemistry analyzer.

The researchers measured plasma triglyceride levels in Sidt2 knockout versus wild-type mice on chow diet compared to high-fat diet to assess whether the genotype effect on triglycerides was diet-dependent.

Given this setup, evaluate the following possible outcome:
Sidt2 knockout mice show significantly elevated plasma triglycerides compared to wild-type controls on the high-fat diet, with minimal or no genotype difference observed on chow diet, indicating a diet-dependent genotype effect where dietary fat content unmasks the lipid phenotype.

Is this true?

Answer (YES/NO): NO